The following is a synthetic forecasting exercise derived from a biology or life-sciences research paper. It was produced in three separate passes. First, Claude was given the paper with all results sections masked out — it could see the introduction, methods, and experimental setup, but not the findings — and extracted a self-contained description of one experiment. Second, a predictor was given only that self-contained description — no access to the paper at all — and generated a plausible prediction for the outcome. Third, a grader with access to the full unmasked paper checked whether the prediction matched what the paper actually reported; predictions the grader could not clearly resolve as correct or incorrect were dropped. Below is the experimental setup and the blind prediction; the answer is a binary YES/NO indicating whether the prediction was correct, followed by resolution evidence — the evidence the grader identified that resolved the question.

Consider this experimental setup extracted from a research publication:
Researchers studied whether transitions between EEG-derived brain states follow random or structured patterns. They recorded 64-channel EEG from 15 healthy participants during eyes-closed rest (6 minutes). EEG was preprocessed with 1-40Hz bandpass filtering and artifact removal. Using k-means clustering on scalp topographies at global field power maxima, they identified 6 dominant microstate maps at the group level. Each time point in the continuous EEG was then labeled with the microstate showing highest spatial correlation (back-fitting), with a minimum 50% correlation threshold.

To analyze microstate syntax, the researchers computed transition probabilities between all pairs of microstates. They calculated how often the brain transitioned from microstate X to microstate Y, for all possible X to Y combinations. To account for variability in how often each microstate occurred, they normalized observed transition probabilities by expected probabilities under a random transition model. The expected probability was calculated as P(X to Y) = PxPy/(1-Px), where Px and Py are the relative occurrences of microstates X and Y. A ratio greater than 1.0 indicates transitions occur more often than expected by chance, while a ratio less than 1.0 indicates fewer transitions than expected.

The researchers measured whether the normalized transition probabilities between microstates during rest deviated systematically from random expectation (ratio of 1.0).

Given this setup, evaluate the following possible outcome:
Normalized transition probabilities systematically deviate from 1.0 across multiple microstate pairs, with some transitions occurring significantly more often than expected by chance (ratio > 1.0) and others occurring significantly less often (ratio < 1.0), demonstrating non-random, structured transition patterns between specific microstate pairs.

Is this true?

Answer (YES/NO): NO